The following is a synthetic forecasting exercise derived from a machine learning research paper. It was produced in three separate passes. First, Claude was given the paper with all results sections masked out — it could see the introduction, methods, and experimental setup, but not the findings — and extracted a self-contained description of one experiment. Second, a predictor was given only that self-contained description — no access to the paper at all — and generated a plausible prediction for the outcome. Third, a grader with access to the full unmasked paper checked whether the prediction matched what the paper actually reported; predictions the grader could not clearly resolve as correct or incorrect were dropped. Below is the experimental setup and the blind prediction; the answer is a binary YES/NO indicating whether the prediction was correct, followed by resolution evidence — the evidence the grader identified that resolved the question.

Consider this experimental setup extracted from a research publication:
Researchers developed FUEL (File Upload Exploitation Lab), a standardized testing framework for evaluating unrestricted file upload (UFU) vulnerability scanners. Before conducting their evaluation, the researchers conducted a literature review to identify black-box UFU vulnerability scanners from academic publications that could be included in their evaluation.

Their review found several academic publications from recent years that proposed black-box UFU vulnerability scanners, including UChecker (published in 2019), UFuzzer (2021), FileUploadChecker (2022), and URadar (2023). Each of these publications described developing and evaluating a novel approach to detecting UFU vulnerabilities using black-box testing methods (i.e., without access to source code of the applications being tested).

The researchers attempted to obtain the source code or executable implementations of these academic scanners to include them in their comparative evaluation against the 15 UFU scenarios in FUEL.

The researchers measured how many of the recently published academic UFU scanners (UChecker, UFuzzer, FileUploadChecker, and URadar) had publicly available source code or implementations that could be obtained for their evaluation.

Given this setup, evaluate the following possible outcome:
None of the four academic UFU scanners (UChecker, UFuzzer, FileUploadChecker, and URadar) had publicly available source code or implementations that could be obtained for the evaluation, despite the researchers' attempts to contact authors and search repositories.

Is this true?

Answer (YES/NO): YES